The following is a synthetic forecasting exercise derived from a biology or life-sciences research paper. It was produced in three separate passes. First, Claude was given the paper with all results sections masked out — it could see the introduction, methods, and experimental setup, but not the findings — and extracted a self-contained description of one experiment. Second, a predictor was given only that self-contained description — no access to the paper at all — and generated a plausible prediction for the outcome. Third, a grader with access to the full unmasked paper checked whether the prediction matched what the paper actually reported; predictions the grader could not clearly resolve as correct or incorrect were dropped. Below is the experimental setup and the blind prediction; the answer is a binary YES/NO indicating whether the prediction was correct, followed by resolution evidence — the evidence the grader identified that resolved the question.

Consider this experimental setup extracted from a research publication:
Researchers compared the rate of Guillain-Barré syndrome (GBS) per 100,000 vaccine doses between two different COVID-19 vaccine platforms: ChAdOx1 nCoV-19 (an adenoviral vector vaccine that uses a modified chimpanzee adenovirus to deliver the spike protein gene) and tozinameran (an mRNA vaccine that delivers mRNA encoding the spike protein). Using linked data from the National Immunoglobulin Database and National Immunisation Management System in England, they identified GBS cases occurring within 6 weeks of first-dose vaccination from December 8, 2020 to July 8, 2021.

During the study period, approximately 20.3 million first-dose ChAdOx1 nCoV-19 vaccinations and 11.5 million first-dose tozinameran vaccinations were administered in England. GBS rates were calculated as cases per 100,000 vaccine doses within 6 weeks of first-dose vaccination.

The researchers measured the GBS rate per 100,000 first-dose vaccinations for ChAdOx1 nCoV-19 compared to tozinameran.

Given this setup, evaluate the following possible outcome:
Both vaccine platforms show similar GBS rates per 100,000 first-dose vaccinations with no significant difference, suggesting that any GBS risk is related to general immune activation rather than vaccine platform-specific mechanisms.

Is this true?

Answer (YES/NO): NO